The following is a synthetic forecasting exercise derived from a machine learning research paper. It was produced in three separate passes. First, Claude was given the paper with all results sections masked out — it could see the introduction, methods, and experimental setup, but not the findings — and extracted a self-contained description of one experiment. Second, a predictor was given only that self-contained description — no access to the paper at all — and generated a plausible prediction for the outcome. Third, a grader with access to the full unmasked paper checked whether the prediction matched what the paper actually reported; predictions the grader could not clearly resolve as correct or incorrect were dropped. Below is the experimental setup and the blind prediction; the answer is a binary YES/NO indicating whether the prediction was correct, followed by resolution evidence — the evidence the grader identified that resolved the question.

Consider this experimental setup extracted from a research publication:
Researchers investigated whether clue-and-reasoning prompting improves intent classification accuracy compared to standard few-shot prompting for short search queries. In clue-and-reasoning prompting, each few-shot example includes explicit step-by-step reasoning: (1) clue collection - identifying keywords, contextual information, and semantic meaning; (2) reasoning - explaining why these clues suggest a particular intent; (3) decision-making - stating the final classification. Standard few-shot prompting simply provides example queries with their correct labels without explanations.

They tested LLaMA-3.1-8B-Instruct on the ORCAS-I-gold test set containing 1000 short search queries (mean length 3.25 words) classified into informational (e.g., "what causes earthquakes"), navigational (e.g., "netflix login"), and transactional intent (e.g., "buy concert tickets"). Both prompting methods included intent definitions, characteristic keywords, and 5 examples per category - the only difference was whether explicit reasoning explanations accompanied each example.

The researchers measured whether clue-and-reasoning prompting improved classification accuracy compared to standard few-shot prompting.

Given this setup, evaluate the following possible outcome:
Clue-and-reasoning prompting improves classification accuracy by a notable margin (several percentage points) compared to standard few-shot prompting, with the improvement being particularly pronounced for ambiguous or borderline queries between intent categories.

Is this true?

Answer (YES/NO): NO